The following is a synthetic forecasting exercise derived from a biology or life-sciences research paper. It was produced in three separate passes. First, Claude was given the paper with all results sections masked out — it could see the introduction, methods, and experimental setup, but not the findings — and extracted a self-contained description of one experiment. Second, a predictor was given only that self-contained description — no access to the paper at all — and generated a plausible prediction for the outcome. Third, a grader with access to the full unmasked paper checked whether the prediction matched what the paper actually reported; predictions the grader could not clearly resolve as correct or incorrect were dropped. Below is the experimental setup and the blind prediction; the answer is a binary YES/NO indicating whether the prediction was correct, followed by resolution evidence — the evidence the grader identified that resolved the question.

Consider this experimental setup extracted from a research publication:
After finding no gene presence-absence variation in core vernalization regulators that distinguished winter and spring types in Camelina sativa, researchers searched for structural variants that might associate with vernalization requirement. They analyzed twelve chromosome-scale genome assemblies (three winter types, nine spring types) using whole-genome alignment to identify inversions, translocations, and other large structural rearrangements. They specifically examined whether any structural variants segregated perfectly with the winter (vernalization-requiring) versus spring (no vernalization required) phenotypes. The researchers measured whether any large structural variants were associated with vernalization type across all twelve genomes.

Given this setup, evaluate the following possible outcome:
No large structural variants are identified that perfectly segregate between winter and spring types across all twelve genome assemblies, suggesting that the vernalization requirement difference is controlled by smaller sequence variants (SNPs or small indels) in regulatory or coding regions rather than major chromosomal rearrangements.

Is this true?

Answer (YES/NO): NO